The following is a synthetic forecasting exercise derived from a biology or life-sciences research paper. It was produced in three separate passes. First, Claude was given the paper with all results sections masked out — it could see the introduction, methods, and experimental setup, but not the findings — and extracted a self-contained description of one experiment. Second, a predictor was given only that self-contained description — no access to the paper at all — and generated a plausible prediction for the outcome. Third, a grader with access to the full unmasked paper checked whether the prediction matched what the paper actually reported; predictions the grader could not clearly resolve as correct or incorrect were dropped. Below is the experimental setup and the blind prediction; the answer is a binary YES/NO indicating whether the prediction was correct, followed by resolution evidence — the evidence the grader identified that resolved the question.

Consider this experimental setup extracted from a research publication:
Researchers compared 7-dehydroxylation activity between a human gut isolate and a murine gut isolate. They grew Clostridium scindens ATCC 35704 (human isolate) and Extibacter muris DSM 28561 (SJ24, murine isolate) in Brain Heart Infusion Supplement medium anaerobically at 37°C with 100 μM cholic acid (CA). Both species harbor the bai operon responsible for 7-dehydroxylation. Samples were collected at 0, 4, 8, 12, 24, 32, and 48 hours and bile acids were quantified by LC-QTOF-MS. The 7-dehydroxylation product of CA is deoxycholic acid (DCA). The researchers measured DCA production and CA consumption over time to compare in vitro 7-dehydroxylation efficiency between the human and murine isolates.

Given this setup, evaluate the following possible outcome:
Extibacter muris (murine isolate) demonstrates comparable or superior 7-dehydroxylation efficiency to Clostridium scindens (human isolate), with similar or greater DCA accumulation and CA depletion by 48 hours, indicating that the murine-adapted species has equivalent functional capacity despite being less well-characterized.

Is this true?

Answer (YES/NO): NO